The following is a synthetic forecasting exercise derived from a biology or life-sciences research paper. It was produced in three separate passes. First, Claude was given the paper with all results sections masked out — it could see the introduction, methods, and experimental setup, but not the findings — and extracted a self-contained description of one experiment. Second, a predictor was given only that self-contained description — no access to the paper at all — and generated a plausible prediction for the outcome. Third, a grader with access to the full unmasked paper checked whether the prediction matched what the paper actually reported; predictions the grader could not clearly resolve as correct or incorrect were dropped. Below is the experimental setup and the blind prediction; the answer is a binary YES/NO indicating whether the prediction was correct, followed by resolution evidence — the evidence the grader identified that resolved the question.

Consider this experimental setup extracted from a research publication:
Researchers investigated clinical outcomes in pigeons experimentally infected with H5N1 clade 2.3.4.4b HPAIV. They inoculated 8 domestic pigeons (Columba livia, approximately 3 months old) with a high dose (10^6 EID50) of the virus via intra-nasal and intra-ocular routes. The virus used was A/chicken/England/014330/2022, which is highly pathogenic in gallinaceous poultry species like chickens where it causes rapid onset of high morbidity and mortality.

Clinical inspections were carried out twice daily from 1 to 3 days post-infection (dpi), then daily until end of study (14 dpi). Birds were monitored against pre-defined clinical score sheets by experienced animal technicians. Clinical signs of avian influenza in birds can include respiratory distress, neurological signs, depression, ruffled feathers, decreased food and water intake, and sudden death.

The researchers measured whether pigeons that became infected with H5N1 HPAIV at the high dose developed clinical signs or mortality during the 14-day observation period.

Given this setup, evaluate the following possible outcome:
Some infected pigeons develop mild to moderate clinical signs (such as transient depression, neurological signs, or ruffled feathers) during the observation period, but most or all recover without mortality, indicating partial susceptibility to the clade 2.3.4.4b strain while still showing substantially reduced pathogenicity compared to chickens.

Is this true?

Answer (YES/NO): YES